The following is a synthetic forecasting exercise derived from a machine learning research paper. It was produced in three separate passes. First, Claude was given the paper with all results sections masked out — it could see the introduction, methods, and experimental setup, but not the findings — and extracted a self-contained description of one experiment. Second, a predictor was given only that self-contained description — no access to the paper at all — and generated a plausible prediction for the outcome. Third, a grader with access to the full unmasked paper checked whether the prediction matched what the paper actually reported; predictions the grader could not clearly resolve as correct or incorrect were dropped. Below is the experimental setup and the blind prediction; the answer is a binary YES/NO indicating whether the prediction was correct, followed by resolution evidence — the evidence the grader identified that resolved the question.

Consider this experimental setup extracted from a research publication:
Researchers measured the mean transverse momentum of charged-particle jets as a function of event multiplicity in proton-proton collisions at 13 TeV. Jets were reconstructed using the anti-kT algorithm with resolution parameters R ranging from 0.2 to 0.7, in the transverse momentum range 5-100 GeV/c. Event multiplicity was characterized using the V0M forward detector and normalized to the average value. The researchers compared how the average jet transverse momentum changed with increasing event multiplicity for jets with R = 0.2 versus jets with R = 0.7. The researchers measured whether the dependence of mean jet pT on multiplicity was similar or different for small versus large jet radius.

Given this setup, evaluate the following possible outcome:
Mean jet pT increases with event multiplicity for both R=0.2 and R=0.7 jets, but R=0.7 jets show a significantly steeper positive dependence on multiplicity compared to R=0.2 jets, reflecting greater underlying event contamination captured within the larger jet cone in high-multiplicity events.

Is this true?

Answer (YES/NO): YES